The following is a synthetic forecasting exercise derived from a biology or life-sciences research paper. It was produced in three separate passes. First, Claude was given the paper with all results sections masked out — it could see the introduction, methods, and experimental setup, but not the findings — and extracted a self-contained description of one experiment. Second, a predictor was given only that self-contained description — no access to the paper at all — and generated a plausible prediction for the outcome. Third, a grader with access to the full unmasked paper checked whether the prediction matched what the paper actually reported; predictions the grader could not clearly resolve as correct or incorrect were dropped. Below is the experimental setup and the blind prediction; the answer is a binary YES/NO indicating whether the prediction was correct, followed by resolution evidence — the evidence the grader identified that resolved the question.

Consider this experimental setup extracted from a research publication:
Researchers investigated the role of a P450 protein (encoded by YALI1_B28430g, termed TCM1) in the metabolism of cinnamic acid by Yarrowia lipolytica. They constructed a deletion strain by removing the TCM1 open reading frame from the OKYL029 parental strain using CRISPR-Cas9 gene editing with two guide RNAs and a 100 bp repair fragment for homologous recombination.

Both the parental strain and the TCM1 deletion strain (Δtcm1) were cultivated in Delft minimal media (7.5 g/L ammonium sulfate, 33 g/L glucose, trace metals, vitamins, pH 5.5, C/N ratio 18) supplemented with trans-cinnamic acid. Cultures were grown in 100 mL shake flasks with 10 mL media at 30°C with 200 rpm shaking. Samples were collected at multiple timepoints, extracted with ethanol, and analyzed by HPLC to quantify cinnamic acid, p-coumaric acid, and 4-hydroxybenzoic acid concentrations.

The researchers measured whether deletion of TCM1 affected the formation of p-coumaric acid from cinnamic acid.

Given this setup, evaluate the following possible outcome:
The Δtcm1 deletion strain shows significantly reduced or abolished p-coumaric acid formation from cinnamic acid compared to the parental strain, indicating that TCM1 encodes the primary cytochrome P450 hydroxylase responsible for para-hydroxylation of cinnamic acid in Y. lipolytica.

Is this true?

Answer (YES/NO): NO